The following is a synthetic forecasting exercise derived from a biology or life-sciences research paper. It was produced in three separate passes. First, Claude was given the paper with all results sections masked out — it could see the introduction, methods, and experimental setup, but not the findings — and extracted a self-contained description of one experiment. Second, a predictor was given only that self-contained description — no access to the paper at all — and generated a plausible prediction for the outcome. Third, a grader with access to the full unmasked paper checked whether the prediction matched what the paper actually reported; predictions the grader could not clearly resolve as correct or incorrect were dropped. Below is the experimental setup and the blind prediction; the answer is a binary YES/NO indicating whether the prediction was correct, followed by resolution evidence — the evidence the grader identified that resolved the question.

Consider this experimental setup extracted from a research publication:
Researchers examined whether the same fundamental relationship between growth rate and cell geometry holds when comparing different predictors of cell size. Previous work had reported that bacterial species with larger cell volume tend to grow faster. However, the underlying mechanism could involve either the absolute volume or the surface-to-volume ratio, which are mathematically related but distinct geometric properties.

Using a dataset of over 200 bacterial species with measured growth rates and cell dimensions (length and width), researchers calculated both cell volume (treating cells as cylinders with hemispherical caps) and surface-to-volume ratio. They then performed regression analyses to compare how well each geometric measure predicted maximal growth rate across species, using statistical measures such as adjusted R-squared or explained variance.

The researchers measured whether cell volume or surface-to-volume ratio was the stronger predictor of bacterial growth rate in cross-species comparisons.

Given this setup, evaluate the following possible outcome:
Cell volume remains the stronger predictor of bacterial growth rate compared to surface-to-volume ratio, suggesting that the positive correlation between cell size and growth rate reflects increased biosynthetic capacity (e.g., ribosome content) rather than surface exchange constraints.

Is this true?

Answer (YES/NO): NO